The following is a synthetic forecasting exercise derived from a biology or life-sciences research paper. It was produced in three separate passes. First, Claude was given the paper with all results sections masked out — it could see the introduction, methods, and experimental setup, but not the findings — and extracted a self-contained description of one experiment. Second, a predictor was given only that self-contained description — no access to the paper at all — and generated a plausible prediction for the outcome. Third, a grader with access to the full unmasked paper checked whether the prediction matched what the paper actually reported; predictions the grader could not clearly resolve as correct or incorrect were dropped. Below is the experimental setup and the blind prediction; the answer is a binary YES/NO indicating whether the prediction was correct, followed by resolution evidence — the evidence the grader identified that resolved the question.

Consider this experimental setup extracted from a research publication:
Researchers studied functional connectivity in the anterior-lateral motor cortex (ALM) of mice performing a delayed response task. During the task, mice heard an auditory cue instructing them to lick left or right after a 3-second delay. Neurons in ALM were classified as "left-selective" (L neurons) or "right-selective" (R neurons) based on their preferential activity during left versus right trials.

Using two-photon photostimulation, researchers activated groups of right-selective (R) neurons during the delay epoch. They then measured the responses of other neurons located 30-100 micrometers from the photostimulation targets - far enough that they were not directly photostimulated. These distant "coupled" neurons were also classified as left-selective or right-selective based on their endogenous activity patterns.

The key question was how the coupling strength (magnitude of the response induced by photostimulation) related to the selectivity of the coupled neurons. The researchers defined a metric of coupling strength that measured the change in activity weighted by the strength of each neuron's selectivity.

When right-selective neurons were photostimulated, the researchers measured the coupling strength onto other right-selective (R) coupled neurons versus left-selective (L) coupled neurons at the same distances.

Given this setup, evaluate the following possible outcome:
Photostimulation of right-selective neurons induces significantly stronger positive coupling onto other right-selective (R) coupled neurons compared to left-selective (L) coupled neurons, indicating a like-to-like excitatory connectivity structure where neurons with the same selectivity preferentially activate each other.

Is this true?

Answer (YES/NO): YES